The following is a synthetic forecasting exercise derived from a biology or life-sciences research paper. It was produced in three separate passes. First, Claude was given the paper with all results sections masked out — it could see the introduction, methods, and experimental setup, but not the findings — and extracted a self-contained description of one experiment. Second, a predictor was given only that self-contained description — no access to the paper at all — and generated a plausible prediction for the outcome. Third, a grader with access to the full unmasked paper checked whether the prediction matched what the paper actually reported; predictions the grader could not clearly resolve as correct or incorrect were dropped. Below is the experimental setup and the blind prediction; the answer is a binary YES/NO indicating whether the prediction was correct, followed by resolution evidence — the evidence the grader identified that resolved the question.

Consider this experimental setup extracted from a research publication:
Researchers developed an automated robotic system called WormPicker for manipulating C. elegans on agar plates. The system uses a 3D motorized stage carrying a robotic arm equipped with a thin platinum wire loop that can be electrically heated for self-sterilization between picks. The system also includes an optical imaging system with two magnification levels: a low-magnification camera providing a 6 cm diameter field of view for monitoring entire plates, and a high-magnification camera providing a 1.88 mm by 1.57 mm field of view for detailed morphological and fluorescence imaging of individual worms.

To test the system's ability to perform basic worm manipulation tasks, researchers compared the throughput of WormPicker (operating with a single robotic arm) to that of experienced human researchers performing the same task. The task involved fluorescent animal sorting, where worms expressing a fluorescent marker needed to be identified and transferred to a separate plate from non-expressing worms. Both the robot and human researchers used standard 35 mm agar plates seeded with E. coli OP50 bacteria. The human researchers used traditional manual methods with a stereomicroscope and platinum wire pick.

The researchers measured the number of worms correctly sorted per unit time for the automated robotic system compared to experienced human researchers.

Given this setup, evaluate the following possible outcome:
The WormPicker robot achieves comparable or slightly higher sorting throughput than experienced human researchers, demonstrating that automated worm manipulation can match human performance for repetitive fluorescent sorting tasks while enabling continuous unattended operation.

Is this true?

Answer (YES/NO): YES